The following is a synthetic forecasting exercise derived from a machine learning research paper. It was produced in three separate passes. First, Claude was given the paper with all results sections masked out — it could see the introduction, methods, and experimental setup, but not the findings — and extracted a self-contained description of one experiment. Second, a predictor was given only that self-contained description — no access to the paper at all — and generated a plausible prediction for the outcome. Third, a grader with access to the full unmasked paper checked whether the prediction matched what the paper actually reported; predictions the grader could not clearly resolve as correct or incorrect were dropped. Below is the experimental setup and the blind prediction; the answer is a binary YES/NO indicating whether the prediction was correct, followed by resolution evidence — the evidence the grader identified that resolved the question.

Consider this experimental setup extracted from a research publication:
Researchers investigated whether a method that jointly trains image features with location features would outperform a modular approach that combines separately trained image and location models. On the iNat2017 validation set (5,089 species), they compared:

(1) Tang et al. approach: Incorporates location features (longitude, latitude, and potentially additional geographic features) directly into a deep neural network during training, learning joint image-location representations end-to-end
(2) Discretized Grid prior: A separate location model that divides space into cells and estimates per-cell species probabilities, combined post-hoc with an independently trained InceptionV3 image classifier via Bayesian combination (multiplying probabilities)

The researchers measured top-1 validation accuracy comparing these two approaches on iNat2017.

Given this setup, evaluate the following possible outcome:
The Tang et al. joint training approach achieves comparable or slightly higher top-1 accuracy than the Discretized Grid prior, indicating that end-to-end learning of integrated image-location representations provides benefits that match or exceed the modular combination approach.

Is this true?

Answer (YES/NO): YES